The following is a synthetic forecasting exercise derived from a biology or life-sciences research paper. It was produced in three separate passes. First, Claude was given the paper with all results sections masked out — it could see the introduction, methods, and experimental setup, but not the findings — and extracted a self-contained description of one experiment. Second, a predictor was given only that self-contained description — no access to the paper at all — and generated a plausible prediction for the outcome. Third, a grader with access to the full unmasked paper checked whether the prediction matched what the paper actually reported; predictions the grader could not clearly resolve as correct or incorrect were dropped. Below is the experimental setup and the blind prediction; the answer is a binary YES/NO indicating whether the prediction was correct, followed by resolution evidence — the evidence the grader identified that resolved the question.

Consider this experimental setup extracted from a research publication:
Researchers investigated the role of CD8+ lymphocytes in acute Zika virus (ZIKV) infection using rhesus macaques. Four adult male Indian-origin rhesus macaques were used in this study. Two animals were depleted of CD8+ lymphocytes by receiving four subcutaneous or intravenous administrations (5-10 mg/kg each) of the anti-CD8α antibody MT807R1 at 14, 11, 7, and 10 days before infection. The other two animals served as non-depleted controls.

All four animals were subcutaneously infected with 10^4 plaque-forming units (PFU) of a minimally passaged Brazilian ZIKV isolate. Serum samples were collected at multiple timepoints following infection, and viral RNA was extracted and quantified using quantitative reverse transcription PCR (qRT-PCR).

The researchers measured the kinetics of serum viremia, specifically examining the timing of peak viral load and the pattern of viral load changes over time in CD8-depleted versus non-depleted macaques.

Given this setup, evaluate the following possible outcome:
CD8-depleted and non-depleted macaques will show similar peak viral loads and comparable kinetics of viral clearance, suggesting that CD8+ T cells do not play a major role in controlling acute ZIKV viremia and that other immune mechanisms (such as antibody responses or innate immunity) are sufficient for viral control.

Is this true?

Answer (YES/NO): NO